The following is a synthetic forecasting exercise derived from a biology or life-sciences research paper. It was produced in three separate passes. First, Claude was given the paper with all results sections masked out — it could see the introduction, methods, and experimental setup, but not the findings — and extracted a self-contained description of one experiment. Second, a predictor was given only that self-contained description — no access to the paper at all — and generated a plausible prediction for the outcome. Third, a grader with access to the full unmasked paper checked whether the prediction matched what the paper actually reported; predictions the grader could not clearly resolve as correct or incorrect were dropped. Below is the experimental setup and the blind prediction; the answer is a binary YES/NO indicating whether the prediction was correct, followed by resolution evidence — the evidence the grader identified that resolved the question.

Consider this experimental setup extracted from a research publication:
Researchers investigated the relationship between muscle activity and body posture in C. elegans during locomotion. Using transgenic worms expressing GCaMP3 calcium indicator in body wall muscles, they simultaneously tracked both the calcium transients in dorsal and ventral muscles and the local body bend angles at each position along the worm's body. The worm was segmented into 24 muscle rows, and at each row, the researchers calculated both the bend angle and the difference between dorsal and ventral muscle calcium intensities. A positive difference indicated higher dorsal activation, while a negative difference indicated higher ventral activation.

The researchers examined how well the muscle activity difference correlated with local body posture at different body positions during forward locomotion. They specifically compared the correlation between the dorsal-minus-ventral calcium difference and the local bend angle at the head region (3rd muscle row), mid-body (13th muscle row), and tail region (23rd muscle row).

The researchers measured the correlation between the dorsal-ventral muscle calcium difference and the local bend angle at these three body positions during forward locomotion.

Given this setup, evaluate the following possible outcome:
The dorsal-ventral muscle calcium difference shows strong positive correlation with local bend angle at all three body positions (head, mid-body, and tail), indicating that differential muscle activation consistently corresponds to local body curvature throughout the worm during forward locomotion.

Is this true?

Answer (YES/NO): NO